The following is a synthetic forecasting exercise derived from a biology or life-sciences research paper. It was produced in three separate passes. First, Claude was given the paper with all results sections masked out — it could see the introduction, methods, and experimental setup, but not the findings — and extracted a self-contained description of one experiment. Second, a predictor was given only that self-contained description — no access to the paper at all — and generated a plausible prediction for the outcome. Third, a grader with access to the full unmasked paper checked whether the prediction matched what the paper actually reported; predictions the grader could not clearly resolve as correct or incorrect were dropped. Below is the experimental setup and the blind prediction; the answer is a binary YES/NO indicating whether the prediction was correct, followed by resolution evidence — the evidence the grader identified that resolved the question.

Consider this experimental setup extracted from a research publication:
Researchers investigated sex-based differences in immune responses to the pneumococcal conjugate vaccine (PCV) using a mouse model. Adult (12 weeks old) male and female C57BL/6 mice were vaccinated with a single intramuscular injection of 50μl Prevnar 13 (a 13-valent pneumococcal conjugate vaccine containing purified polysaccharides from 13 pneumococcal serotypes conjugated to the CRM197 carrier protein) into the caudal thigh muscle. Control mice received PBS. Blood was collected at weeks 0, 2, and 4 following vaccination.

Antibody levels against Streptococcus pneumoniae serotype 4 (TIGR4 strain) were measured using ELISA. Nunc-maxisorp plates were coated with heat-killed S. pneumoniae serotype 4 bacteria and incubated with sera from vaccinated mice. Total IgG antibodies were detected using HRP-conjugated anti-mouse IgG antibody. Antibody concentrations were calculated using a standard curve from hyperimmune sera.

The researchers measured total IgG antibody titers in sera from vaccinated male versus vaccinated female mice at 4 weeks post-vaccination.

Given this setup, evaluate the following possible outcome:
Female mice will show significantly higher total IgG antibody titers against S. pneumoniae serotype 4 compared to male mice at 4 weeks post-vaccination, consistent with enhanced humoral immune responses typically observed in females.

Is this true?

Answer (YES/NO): YES